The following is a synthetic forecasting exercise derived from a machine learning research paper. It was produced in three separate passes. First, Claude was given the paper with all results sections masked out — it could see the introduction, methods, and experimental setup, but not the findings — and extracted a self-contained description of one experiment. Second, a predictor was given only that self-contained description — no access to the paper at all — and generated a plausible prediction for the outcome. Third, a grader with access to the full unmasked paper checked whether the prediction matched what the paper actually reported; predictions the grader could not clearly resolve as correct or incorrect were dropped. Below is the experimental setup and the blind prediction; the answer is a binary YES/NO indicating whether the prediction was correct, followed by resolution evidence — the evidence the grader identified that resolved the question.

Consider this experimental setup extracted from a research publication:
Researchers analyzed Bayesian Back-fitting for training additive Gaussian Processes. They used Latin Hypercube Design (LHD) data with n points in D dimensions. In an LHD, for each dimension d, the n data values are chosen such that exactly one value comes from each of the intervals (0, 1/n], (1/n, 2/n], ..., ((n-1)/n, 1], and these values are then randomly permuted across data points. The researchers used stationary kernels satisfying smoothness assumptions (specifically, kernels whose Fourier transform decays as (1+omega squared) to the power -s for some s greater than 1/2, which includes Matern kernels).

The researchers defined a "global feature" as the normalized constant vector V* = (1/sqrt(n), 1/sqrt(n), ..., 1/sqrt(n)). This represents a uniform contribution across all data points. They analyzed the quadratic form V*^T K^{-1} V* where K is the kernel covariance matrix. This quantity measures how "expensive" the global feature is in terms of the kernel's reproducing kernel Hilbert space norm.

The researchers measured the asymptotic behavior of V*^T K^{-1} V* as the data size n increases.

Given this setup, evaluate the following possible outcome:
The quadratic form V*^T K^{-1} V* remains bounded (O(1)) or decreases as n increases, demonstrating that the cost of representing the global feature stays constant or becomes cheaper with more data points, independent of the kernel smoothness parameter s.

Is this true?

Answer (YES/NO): YES